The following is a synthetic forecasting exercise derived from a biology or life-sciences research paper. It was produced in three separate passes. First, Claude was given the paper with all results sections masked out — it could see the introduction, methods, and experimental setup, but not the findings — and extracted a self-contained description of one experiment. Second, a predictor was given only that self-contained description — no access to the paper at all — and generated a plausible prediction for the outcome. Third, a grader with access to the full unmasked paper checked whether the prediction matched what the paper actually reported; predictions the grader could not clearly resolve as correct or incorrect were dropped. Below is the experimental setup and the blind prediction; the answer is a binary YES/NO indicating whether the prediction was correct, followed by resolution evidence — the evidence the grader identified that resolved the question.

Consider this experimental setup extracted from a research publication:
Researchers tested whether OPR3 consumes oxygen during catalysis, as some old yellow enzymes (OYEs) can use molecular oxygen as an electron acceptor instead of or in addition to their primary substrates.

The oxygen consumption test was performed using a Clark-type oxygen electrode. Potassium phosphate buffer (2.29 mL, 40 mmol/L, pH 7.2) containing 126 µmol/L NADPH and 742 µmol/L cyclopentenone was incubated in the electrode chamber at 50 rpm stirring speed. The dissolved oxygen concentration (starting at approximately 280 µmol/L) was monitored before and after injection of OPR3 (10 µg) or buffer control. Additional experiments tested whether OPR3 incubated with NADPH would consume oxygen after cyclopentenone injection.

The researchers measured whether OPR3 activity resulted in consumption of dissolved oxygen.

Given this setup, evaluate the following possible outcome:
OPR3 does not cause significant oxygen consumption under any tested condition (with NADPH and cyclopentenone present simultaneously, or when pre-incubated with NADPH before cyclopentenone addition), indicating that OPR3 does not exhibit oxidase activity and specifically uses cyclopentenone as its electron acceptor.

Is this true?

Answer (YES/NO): YES